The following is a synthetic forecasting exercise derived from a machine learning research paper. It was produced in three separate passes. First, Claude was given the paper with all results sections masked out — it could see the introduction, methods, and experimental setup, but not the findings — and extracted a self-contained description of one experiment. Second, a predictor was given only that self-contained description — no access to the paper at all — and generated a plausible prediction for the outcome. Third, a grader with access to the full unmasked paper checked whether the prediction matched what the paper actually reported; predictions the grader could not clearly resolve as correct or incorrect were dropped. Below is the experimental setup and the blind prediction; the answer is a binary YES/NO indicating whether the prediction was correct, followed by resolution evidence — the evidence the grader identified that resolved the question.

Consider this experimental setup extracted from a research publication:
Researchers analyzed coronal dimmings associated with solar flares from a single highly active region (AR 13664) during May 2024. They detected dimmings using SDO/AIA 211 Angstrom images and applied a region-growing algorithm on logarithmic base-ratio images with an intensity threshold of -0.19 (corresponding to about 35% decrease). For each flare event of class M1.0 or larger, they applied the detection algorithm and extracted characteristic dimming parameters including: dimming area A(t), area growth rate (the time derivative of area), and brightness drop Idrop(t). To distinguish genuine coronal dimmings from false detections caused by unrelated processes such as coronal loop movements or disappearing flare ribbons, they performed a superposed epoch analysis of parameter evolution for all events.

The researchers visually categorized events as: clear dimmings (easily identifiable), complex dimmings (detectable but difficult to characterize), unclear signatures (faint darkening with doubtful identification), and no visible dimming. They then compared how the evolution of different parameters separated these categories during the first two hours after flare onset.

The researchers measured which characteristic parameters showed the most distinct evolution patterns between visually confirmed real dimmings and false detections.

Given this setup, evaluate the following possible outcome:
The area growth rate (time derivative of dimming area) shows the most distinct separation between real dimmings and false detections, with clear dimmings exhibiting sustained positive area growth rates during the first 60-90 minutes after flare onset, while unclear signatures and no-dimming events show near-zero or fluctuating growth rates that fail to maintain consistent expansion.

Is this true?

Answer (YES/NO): NO